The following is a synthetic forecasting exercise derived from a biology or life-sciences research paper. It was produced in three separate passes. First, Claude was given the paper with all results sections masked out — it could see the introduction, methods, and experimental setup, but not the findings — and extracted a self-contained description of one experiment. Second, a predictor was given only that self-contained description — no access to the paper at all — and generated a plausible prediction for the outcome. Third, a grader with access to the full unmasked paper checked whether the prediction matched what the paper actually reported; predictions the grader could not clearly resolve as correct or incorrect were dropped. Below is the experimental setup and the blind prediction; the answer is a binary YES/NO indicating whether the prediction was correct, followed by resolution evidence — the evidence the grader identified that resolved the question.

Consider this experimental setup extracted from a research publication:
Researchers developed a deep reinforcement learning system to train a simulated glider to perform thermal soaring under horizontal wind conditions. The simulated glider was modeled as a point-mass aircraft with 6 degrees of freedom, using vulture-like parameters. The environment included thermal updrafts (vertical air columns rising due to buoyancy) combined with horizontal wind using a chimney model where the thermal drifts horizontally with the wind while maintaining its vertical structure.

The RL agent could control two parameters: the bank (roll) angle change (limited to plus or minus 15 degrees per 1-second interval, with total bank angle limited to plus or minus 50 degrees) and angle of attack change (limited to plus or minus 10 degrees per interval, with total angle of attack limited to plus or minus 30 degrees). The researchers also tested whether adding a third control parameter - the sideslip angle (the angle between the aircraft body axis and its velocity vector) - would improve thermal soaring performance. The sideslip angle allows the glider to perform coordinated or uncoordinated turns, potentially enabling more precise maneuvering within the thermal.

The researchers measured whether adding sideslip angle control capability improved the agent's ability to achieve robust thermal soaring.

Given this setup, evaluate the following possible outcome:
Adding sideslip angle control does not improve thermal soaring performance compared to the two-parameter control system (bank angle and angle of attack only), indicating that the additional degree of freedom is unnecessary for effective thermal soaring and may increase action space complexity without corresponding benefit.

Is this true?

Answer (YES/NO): YES